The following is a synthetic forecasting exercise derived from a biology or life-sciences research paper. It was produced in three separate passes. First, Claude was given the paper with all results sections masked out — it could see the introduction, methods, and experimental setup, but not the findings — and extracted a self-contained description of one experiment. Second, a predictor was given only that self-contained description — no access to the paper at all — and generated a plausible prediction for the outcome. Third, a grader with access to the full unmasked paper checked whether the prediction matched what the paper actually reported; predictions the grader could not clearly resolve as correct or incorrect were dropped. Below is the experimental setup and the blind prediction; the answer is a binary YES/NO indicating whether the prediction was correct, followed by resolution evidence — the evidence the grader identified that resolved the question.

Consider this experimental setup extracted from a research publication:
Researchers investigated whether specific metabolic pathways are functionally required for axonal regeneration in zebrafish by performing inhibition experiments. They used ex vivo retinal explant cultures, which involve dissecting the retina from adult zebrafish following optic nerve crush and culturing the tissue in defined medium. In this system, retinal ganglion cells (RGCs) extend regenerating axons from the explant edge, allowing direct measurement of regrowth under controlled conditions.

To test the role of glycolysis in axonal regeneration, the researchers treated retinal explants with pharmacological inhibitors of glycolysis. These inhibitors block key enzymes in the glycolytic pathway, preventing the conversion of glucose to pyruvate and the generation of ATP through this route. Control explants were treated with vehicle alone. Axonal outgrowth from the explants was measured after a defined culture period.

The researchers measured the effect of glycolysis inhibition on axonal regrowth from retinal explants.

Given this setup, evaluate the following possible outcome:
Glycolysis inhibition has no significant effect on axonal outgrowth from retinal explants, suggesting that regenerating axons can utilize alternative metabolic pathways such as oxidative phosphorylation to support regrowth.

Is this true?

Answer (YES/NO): NO